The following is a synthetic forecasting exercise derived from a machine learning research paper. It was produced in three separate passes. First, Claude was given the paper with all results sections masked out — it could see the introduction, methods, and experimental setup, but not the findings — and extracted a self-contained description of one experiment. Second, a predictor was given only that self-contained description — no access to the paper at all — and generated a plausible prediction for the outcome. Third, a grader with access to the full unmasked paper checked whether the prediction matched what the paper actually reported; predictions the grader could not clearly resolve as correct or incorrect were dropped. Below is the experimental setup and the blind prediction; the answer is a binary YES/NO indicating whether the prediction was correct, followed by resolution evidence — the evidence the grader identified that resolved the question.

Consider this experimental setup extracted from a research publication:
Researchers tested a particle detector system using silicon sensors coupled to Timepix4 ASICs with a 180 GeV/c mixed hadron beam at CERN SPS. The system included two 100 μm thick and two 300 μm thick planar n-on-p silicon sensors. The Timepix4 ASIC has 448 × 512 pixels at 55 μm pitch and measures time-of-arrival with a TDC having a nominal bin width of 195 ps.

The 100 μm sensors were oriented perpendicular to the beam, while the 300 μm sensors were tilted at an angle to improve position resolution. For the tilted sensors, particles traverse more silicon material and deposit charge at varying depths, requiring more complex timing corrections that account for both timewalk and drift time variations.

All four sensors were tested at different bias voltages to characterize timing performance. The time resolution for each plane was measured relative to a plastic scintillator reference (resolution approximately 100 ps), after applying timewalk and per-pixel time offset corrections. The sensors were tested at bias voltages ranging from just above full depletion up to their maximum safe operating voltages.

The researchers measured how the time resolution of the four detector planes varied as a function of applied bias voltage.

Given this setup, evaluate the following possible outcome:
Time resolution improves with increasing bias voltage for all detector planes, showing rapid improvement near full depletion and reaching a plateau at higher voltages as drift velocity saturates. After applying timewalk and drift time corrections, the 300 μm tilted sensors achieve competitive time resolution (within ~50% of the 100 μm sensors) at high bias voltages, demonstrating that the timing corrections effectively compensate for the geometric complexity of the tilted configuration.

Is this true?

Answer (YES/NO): NO